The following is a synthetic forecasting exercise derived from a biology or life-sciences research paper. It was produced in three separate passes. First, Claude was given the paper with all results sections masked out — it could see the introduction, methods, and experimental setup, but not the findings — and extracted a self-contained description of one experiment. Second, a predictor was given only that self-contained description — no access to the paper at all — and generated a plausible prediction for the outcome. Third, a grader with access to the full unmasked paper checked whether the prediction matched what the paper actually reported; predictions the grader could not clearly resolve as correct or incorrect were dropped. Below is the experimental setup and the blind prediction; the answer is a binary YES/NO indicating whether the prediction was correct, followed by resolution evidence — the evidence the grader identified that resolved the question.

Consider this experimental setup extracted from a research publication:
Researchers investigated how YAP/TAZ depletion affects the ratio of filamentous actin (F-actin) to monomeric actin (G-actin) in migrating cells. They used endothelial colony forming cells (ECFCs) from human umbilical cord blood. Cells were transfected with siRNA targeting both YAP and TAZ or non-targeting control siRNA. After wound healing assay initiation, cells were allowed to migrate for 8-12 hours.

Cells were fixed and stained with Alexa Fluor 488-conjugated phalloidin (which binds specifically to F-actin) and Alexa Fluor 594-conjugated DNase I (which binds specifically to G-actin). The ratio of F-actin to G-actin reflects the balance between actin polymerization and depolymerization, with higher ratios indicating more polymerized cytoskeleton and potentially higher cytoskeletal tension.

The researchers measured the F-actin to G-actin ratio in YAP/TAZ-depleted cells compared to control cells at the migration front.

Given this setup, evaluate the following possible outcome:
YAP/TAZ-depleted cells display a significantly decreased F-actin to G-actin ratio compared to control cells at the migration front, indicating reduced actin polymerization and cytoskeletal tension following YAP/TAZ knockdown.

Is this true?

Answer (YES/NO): NO